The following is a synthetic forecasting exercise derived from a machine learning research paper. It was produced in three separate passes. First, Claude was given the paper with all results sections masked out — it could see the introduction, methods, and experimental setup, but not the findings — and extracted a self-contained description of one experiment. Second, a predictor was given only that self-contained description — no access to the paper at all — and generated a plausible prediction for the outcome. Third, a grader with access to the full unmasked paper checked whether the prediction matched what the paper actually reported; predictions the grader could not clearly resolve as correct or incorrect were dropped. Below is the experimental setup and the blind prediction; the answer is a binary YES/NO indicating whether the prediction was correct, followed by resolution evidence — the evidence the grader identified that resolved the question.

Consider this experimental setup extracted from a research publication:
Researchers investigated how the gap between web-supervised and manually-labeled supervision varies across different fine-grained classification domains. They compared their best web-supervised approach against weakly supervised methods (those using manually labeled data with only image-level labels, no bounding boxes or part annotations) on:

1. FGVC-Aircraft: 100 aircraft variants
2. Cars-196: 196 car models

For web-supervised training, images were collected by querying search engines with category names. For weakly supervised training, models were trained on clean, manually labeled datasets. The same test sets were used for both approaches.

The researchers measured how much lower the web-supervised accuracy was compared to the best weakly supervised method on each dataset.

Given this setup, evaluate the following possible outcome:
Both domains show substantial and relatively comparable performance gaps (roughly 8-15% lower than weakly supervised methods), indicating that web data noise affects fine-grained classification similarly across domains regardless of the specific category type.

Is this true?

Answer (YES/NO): NO